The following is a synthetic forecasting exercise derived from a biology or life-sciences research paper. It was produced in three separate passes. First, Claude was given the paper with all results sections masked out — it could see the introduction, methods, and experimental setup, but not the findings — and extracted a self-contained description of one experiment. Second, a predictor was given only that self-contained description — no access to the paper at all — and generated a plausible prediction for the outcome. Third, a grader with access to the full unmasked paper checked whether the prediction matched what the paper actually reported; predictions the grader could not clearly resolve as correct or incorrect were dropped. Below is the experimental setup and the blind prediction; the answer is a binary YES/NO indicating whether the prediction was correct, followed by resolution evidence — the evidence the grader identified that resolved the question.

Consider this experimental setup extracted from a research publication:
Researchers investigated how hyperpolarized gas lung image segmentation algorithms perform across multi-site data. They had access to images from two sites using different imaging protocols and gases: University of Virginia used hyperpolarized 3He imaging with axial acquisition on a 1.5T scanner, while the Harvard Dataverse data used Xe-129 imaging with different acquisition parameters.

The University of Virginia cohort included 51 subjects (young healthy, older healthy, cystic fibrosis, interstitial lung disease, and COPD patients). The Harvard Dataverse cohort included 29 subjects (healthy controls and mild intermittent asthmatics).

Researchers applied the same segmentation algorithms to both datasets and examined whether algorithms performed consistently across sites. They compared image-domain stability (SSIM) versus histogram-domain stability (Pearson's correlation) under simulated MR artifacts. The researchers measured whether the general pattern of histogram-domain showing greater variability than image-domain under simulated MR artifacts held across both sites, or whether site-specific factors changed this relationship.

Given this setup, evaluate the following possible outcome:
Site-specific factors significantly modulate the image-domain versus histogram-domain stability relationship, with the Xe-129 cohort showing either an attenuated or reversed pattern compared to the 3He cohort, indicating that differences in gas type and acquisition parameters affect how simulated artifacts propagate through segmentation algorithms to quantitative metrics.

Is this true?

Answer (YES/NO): NO